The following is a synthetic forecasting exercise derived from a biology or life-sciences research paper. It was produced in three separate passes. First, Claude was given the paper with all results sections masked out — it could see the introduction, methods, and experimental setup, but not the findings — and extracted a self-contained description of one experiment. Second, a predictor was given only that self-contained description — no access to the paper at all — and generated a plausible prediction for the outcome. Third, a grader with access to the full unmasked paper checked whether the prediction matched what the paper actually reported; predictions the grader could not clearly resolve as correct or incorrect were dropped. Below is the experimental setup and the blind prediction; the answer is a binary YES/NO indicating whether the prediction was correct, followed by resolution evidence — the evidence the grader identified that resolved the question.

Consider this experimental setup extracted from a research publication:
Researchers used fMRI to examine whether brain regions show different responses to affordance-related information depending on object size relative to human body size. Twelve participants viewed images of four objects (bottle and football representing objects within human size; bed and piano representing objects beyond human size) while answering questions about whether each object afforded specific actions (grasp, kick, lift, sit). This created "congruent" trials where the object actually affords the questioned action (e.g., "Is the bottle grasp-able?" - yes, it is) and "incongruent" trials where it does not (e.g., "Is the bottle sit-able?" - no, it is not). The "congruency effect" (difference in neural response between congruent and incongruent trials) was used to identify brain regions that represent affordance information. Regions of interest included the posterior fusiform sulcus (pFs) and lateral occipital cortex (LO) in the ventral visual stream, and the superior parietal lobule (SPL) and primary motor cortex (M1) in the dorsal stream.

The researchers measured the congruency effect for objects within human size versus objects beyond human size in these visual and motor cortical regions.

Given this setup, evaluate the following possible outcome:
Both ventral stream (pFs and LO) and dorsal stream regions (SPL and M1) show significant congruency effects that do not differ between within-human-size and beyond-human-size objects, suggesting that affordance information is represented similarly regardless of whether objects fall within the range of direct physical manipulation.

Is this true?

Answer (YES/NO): NO